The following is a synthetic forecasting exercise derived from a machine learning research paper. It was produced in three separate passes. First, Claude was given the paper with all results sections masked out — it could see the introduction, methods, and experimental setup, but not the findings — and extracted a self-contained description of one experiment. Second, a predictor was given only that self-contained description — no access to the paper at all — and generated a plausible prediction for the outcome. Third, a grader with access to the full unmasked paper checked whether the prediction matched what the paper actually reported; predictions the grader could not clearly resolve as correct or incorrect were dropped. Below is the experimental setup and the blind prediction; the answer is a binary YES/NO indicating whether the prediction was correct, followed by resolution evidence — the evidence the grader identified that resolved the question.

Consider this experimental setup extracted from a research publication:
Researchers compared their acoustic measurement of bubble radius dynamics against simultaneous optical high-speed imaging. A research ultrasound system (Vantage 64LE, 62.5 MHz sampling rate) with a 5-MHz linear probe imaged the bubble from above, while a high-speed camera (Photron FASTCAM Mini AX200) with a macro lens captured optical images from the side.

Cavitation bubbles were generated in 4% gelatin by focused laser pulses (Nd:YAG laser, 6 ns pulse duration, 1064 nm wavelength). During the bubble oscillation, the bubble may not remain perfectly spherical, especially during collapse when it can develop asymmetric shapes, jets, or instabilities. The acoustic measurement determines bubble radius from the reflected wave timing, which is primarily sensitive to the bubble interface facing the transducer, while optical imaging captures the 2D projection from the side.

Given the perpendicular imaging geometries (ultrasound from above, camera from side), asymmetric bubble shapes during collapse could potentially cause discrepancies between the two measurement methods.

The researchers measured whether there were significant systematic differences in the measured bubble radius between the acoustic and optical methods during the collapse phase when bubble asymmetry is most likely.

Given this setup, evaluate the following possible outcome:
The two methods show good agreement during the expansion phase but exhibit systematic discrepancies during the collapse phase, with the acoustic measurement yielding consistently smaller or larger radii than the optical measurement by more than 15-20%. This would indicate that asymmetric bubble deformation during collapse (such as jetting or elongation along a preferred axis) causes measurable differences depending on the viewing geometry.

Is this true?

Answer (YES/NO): NO